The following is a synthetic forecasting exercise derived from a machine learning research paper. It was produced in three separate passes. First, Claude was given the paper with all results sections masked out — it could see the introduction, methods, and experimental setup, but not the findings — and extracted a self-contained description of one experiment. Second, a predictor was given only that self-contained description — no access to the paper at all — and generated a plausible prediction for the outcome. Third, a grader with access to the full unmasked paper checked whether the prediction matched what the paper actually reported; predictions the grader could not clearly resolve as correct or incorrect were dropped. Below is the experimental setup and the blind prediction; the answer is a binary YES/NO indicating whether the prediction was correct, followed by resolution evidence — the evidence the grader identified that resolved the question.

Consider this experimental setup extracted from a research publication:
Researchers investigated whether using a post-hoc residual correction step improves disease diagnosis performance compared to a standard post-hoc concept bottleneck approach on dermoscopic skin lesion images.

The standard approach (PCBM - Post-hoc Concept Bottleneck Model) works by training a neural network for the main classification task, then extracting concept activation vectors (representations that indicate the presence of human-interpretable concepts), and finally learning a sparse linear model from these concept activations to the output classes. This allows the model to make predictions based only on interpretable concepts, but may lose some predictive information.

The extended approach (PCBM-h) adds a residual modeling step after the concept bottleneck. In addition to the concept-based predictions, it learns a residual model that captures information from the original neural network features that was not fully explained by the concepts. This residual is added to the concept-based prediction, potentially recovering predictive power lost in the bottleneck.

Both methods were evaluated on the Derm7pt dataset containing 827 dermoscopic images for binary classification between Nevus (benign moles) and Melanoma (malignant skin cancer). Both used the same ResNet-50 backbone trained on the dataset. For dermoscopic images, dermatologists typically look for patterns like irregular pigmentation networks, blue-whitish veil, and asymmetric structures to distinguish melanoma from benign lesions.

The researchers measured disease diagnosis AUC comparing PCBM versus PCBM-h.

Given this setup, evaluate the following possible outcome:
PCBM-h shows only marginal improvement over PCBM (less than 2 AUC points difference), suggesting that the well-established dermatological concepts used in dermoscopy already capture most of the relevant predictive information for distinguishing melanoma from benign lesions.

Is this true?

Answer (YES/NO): NO